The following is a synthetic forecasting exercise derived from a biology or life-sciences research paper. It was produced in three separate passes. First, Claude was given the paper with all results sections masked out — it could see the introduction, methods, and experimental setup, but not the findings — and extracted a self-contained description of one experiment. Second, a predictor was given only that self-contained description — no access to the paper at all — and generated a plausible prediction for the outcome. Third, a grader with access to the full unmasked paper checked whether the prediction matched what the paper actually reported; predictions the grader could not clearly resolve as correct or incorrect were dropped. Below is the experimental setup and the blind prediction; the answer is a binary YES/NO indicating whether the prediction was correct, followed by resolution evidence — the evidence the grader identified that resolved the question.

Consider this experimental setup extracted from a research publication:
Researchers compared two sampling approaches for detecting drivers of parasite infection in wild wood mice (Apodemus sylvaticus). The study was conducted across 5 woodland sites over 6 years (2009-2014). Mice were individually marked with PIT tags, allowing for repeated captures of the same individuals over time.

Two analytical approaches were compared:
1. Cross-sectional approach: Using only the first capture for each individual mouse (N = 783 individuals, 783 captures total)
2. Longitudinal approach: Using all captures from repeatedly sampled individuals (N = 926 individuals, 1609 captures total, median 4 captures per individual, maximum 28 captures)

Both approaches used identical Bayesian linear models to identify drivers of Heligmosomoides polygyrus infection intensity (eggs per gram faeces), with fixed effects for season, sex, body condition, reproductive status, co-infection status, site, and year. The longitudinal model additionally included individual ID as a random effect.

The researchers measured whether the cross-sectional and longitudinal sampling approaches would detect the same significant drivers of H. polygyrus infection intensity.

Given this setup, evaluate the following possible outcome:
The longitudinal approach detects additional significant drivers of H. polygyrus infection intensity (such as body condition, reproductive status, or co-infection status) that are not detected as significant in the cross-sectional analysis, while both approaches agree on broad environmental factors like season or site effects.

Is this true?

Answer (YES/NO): YES